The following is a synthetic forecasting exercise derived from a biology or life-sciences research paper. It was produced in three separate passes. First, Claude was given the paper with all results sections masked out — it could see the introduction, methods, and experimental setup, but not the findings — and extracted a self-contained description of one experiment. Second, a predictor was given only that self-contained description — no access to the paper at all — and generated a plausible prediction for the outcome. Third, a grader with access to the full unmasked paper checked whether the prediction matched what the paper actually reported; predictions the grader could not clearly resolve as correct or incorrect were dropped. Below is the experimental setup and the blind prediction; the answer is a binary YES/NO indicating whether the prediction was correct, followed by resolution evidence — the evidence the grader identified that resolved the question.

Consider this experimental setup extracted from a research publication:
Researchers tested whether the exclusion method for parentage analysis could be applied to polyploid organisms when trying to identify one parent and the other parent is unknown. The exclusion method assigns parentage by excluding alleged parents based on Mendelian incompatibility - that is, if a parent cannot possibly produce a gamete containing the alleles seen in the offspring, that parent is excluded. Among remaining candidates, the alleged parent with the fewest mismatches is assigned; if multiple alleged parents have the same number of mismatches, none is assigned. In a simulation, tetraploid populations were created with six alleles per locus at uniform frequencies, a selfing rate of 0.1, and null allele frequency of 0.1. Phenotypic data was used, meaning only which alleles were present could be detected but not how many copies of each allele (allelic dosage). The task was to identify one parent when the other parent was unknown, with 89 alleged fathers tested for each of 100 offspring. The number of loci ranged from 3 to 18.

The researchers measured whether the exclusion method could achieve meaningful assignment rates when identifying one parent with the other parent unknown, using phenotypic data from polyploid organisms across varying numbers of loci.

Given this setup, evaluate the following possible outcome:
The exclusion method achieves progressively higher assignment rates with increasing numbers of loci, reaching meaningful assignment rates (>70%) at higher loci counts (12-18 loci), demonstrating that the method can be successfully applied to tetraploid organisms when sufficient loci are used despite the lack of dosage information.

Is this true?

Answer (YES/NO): NO